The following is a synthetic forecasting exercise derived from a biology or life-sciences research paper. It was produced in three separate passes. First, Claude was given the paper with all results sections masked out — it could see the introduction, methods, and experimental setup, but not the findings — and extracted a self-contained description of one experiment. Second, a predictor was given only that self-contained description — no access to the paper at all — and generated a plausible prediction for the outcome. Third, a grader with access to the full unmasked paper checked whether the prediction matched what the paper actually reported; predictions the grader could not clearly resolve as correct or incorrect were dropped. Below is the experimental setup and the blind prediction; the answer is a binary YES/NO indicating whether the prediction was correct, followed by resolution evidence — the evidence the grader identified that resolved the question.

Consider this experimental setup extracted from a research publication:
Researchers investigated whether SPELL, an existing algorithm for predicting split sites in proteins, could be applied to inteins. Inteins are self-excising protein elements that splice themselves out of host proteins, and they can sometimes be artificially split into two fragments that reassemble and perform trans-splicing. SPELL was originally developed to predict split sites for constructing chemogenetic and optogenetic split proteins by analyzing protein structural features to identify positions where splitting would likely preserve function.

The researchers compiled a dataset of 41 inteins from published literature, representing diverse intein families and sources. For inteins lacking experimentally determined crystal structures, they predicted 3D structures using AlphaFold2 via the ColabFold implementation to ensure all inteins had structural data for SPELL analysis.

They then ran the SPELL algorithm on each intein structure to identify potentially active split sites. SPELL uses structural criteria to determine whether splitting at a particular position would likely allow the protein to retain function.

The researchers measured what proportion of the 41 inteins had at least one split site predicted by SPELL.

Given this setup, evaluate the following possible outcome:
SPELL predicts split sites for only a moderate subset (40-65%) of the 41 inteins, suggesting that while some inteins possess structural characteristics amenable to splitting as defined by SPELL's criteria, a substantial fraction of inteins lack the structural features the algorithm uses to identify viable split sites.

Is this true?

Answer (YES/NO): NO